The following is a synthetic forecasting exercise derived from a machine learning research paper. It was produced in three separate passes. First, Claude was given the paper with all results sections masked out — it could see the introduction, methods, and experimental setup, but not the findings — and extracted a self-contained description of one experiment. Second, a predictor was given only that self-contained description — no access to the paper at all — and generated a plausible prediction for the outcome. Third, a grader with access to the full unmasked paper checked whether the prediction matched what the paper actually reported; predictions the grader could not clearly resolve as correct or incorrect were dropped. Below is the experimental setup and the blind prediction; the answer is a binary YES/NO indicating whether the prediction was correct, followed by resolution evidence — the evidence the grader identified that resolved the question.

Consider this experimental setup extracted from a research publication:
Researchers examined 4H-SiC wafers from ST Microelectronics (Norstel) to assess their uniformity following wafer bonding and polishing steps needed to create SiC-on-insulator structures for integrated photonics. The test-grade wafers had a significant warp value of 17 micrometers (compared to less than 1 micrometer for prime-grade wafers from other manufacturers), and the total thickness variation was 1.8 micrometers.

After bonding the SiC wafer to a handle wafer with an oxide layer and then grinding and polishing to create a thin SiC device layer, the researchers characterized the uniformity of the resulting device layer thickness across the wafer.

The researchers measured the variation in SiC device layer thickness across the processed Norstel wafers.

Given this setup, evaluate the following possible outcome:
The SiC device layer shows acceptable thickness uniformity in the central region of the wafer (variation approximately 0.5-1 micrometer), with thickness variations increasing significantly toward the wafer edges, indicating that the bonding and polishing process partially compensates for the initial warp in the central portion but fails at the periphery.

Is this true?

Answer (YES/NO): NO